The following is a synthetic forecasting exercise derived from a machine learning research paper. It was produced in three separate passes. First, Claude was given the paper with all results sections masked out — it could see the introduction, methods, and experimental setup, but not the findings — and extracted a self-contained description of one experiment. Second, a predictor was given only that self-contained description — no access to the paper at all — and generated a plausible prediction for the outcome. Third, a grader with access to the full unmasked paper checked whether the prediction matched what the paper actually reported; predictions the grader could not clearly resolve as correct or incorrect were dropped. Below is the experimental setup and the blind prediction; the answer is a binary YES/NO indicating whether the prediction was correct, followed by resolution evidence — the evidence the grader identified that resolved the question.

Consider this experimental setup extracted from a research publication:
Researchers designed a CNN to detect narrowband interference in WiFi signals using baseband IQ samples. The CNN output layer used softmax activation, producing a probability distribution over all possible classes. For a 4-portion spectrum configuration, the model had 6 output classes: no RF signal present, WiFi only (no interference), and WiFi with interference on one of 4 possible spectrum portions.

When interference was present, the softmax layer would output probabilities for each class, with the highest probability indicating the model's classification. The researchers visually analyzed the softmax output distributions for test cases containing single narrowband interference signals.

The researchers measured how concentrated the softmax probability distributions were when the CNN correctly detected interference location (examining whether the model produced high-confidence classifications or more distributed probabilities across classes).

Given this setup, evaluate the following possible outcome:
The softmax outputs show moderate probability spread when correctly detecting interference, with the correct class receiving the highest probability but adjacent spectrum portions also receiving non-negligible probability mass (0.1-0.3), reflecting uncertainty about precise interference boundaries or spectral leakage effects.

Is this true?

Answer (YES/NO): NO